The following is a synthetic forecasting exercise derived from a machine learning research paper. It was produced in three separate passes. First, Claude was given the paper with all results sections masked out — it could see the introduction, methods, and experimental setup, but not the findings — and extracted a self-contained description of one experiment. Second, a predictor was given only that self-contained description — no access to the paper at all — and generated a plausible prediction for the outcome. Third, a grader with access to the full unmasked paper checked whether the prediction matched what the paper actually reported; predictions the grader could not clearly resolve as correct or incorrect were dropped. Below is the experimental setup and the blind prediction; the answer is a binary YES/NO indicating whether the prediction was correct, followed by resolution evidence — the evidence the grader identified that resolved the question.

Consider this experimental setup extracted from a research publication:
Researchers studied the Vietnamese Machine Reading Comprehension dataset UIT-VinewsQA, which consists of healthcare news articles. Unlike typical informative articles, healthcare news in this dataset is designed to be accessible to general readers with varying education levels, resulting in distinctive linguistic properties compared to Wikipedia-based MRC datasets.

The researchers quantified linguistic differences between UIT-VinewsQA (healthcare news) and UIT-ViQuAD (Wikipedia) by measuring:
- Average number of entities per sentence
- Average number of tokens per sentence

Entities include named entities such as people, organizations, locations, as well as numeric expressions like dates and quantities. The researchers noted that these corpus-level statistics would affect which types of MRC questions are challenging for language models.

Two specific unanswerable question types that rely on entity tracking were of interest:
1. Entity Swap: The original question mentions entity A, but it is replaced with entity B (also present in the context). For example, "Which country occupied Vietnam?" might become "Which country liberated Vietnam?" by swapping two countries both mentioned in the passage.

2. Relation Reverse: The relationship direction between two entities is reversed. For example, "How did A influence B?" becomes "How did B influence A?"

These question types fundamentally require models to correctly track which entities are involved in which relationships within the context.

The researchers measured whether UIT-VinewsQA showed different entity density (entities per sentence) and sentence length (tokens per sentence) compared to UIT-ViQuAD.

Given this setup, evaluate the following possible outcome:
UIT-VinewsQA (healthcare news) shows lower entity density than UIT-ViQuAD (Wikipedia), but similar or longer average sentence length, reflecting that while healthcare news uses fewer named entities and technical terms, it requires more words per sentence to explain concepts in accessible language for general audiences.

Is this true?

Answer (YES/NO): NO